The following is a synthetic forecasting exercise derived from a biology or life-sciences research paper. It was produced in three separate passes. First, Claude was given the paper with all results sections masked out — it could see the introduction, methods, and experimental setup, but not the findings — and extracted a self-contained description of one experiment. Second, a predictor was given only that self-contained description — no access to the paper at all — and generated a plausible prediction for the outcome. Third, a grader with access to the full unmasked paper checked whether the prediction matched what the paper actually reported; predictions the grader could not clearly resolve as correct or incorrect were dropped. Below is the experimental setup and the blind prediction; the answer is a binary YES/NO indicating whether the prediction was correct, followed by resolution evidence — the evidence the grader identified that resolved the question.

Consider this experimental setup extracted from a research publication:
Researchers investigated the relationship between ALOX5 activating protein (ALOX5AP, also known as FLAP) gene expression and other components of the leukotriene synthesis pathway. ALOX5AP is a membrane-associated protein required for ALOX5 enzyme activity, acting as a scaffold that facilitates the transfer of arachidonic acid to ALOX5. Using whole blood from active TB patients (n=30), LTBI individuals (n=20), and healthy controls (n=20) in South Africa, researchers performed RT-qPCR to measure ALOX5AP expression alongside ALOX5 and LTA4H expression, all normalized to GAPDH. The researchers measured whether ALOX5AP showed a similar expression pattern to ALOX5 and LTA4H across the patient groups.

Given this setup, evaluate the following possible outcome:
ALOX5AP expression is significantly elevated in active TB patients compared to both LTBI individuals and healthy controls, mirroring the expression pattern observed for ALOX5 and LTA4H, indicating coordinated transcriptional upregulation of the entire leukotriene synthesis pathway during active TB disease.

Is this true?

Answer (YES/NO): YES